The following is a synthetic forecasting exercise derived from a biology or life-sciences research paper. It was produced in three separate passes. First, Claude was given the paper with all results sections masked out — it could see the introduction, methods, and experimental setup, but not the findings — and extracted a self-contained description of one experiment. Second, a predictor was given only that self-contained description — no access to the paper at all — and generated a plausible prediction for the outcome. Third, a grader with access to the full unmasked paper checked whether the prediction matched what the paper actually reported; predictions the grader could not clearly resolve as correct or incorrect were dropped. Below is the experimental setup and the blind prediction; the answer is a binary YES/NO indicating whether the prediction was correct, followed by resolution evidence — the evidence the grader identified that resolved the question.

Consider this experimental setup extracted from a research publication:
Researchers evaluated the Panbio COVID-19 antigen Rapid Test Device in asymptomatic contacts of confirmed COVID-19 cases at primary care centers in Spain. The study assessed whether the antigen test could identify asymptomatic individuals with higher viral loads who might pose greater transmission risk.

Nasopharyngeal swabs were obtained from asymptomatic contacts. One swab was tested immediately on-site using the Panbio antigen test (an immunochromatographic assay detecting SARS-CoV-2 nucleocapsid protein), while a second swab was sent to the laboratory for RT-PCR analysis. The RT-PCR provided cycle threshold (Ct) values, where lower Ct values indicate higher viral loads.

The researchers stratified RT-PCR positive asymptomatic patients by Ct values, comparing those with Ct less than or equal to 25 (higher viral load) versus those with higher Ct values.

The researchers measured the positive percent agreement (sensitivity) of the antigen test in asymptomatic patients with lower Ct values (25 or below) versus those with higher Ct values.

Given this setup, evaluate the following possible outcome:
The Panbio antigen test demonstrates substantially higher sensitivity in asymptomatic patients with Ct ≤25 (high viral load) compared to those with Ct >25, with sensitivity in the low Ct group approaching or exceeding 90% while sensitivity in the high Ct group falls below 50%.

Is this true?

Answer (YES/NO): NO